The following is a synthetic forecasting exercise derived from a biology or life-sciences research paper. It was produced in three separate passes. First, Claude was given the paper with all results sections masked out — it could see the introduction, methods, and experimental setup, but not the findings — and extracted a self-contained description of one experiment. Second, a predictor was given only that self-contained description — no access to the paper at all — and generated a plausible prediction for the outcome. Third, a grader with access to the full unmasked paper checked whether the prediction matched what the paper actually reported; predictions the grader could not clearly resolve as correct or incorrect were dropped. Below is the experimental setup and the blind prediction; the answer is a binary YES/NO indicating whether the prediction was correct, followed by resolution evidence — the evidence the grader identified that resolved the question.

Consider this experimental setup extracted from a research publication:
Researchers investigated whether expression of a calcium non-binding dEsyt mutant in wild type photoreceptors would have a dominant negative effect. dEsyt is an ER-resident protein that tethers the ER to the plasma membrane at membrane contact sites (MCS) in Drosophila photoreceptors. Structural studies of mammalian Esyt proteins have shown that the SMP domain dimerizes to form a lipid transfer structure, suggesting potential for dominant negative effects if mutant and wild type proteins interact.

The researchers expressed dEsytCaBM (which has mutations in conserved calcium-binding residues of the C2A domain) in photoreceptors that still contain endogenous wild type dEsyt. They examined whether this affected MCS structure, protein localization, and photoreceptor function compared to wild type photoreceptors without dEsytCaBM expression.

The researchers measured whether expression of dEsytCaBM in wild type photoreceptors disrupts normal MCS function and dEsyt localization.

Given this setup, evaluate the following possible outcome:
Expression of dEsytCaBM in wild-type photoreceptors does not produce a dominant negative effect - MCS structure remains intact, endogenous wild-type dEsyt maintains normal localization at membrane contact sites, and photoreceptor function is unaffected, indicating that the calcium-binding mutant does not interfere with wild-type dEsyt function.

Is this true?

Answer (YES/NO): NO